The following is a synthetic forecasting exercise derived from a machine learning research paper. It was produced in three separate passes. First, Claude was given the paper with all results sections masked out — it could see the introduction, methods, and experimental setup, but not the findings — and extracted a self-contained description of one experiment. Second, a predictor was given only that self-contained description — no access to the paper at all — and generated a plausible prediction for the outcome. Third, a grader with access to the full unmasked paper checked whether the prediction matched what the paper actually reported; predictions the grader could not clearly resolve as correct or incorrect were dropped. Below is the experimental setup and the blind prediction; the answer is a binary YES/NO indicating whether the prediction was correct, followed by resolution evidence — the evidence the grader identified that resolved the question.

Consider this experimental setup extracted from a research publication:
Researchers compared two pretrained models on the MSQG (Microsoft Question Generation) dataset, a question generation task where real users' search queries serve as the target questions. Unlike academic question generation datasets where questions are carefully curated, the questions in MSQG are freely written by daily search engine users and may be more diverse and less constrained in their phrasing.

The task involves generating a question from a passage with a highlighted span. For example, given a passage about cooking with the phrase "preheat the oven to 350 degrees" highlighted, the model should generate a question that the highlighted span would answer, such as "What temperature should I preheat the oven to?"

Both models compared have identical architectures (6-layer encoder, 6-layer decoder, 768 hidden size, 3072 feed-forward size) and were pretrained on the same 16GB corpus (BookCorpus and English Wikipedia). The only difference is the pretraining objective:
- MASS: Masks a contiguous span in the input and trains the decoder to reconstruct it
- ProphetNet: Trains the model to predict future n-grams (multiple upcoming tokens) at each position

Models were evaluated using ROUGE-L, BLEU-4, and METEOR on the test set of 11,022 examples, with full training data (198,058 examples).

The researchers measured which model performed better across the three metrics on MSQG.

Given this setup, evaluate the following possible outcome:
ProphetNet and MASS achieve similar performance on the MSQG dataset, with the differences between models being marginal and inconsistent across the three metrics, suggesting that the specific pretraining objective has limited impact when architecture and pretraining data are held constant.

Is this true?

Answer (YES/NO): NO